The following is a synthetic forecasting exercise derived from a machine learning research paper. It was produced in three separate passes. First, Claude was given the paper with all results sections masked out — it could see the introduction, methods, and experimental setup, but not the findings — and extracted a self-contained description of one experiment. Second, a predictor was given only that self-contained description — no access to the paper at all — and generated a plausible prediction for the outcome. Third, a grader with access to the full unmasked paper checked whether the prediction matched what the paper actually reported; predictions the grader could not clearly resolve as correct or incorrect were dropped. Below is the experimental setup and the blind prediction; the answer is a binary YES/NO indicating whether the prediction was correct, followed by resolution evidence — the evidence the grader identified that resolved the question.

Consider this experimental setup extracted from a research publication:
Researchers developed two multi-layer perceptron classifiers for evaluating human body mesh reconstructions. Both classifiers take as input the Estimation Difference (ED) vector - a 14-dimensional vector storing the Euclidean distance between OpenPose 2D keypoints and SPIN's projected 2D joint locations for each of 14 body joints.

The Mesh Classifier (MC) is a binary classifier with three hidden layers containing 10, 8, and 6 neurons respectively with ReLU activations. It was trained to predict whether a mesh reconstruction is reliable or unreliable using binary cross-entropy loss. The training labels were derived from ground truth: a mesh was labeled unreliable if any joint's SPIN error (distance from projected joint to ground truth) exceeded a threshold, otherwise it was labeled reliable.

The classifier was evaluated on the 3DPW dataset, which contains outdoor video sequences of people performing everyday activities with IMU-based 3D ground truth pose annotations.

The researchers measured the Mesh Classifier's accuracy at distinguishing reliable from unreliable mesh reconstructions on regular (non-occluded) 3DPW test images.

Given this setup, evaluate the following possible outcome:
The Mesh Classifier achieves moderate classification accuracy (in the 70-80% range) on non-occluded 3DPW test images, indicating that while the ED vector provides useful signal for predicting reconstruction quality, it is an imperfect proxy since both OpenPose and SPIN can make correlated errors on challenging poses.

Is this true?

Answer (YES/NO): YES